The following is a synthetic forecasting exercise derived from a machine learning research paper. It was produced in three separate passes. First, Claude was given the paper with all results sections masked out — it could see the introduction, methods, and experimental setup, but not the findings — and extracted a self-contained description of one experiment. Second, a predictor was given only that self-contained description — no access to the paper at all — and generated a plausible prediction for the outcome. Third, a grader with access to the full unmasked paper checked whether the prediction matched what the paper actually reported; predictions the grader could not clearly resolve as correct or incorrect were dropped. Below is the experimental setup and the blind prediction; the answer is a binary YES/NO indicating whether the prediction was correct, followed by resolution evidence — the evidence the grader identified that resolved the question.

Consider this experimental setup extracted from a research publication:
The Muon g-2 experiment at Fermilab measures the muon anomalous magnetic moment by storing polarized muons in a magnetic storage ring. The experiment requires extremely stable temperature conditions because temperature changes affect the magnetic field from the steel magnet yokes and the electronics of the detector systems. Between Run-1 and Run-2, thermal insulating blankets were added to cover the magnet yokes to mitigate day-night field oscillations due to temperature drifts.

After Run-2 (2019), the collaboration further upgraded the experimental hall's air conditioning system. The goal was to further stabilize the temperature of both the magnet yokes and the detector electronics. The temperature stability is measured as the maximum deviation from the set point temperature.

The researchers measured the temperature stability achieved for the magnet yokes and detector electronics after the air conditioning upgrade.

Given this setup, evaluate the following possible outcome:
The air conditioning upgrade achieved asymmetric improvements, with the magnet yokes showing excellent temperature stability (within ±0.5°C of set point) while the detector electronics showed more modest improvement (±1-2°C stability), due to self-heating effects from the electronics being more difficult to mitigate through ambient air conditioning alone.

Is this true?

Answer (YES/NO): NO